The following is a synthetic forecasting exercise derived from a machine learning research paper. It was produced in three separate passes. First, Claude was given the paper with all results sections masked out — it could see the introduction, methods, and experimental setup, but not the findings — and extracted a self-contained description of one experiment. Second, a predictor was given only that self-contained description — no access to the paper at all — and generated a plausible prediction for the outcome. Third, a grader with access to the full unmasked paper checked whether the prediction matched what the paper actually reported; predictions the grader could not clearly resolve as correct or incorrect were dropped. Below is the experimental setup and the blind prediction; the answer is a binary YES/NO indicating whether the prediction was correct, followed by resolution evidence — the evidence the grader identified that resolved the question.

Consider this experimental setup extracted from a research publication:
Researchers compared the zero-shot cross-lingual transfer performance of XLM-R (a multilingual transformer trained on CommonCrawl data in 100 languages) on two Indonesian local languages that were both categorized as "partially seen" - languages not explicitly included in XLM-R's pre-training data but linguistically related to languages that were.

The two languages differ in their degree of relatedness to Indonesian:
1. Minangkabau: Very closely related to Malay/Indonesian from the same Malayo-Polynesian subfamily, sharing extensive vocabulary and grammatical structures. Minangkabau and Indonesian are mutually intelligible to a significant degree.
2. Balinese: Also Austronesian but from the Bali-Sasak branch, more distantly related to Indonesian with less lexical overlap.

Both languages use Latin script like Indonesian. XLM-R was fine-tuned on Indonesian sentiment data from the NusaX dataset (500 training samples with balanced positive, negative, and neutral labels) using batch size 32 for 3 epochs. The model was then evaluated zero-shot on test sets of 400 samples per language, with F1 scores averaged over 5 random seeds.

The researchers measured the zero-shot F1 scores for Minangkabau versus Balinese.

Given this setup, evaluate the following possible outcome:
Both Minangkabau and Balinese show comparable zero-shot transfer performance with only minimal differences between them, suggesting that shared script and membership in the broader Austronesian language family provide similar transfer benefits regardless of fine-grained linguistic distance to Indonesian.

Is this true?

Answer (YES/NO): NO